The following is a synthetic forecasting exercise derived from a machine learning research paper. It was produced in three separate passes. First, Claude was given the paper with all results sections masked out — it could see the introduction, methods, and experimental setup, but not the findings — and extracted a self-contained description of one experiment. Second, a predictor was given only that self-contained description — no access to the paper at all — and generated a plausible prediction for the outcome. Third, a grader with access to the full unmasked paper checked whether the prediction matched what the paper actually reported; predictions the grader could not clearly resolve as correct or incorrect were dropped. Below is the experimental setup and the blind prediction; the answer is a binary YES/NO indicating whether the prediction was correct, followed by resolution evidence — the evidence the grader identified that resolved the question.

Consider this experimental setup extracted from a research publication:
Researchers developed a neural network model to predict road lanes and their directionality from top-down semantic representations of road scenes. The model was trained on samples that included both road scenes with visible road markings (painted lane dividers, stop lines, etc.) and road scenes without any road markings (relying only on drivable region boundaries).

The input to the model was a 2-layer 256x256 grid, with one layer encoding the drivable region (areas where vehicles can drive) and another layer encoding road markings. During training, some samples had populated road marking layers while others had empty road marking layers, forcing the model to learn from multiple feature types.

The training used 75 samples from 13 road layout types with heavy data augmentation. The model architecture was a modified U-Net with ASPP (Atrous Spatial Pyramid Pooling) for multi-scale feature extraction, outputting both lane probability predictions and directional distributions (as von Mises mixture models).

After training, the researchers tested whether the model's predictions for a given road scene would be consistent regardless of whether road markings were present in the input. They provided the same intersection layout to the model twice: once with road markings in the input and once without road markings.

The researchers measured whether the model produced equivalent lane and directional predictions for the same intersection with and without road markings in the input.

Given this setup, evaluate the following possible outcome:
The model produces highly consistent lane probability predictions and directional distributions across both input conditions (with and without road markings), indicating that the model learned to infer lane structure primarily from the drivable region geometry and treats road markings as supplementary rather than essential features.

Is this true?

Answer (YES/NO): YES